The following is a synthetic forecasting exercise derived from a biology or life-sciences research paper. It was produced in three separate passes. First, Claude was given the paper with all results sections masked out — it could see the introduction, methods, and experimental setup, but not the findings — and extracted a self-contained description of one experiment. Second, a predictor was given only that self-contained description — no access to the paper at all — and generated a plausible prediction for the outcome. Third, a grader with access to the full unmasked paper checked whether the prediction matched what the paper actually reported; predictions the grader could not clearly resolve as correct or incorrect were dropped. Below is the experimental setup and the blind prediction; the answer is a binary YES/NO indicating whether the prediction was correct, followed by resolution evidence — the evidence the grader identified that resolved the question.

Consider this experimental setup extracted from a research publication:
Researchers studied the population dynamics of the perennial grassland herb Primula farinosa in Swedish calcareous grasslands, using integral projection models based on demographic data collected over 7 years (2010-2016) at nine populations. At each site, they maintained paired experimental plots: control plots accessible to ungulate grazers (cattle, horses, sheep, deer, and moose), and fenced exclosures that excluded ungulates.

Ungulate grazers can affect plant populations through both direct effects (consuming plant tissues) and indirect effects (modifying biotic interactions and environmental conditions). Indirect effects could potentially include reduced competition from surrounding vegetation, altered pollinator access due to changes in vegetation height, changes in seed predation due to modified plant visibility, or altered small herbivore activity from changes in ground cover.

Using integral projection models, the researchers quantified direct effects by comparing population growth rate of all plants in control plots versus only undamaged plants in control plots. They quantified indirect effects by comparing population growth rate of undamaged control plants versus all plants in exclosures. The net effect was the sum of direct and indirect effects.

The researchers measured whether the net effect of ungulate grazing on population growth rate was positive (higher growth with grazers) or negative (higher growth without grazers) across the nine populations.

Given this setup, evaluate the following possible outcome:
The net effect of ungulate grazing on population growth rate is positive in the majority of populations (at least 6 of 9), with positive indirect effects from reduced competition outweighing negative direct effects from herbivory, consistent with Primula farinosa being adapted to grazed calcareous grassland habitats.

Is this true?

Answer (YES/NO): YES